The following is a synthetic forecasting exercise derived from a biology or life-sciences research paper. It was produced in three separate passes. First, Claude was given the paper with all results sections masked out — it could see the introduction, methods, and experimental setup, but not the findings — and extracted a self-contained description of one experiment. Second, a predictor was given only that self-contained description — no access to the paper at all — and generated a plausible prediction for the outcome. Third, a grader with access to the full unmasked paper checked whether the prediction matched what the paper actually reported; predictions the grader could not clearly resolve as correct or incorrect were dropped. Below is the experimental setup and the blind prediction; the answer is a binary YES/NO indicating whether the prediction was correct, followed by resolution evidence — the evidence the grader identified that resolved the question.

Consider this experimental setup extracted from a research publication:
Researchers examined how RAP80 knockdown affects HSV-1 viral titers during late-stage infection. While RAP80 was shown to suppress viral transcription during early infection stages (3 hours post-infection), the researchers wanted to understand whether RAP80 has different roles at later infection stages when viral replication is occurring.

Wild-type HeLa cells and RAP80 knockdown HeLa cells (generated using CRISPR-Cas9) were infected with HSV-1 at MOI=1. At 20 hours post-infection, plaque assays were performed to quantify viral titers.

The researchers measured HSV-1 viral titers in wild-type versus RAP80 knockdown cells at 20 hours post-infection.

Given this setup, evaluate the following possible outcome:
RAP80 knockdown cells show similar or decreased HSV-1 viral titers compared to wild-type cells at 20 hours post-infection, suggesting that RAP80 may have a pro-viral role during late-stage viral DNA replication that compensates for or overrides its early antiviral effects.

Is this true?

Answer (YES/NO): YES